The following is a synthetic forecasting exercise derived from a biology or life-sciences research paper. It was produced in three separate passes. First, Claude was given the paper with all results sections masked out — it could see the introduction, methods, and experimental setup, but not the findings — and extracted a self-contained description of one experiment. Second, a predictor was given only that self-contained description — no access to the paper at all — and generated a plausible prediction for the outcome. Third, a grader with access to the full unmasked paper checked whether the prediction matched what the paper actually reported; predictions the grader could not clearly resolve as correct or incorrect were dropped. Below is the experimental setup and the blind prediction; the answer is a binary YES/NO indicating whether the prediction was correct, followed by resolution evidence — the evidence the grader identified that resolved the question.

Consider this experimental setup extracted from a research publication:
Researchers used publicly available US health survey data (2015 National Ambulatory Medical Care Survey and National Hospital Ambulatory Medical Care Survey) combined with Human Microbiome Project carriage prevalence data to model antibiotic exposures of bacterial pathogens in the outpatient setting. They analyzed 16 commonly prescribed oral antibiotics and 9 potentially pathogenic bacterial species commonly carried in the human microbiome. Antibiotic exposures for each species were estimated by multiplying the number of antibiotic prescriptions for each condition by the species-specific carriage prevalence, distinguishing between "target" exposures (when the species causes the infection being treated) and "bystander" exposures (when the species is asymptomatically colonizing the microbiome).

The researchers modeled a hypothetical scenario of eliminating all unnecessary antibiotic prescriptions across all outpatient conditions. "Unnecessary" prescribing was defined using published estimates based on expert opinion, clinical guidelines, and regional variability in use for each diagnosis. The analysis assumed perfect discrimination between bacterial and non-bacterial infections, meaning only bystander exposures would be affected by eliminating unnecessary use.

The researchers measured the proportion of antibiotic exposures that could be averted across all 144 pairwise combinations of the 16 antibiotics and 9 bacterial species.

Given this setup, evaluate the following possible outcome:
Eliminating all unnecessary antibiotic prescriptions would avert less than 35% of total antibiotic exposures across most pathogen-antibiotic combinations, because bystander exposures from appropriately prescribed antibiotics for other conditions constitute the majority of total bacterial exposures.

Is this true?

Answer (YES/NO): YES